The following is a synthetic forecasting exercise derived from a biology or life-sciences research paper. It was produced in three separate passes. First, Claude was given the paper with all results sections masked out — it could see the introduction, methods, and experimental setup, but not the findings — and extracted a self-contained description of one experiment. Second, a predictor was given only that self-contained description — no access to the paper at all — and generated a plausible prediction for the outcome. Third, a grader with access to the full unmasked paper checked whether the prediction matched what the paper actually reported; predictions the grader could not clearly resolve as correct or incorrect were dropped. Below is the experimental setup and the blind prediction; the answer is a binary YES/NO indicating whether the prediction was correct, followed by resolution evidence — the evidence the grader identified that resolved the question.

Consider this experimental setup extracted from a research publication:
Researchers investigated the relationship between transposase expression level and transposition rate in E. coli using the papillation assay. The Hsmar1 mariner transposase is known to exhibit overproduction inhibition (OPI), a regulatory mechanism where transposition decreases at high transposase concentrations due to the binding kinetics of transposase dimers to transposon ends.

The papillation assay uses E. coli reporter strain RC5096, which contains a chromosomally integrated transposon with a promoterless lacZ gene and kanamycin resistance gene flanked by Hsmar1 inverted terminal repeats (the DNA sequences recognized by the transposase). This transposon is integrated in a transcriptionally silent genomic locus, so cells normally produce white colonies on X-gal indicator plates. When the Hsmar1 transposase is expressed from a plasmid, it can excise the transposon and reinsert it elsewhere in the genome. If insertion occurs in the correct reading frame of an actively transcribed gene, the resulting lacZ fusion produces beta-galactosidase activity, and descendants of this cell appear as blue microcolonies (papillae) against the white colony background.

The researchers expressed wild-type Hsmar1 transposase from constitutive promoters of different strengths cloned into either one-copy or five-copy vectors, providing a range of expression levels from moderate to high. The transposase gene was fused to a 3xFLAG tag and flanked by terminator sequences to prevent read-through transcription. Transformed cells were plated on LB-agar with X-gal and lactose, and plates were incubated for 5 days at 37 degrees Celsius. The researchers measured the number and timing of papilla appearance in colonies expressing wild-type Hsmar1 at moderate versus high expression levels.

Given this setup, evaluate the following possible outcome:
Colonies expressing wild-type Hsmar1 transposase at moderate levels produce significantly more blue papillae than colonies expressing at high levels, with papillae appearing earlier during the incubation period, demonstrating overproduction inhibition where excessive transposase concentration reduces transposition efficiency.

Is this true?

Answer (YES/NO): YES